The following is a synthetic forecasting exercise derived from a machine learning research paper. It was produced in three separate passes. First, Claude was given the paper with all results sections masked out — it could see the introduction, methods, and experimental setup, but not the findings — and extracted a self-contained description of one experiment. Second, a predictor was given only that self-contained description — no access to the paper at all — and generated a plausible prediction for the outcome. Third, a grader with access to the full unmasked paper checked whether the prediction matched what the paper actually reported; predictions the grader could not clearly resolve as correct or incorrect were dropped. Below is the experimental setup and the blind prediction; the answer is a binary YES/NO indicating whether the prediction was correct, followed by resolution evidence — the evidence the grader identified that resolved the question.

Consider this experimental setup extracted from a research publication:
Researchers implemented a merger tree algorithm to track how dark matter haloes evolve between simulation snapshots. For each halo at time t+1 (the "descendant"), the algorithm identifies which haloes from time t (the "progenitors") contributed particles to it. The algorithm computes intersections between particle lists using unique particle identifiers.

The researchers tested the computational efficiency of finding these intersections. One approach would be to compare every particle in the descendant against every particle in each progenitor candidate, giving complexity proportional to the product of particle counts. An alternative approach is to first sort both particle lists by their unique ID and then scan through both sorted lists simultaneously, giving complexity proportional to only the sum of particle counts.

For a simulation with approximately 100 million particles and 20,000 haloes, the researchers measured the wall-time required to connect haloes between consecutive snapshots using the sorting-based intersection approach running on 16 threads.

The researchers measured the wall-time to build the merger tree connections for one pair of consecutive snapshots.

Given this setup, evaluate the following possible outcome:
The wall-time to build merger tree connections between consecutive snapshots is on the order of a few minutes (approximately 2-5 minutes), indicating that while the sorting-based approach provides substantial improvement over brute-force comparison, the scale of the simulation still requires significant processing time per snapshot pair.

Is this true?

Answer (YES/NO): NO